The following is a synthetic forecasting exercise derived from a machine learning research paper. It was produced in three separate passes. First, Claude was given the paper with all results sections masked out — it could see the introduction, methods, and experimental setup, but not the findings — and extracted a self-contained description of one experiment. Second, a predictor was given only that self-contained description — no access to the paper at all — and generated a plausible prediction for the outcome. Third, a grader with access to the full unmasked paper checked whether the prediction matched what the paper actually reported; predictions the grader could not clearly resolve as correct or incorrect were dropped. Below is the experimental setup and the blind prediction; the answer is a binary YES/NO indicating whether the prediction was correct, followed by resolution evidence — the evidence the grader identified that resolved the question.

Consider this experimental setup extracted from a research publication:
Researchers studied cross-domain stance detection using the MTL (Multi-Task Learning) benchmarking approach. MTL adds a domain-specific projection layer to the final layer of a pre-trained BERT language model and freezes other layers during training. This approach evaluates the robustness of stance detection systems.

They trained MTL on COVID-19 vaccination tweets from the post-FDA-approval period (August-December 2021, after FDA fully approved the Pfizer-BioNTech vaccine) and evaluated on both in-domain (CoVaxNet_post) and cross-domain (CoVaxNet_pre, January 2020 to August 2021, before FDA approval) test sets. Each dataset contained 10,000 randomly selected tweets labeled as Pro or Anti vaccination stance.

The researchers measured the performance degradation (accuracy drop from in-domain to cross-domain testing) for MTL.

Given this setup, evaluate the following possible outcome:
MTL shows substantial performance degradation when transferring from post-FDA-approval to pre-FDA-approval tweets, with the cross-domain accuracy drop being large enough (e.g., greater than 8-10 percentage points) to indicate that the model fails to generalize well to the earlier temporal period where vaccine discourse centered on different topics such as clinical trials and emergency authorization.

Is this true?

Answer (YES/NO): YES